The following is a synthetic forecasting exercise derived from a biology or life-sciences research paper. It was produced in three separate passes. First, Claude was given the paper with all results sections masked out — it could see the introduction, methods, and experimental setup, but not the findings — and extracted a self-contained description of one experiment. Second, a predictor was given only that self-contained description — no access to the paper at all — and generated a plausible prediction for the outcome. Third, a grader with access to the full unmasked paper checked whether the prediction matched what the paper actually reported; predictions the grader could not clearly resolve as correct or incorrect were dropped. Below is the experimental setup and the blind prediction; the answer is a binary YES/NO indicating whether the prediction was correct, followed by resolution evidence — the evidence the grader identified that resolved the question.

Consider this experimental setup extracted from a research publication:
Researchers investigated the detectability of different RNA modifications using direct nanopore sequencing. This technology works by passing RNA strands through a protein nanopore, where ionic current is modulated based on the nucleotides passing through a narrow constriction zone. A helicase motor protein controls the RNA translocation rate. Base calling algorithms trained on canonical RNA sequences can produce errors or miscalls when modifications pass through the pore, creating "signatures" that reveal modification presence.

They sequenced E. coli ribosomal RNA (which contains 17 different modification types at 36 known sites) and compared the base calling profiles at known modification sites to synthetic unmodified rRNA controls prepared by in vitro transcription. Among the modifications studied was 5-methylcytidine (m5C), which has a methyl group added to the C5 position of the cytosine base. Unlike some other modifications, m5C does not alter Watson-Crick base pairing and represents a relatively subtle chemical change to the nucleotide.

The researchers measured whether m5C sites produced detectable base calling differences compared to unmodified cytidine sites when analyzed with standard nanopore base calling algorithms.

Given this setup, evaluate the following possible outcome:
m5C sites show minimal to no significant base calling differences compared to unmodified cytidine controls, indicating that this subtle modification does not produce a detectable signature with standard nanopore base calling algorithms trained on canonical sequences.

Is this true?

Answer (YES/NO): YES